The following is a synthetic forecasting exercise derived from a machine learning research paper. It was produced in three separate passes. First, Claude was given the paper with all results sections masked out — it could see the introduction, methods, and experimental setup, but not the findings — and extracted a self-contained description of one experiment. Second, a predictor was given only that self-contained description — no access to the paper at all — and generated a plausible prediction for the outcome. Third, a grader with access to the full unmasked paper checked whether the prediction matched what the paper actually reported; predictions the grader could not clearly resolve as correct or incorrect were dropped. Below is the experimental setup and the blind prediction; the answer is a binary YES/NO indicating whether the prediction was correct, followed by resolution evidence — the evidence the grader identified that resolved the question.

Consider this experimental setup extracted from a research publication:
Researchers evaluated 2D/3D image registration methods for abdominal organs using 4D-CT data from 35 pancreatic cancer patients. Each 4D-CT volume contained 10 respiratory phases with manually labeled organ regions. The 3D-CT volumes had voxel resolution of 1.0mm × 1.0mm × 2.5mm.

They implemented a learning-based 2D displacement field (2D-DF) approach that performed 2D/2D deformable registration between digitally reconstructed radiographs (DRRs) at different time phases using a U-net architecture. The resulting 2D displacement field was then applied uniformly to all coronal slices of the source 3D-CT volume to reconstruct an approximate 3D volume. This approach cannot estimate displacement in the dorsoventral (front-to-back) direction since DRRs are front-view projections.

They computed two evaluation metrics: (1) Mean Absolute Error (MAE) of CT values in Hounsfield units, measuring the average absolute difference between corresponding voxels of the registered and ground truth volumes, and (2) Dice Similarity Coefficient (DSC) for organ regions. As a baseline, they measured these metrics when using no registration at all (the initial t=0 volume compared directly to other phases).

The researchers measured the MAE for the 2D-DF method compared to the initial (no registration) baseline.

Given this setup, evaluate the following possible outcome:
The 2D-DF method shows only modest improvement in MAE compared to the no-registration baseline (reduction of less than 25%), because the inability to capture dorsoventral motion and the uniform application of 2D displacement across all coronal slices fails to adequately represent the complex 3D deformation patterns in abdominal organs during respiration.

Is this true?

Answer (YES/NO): NO